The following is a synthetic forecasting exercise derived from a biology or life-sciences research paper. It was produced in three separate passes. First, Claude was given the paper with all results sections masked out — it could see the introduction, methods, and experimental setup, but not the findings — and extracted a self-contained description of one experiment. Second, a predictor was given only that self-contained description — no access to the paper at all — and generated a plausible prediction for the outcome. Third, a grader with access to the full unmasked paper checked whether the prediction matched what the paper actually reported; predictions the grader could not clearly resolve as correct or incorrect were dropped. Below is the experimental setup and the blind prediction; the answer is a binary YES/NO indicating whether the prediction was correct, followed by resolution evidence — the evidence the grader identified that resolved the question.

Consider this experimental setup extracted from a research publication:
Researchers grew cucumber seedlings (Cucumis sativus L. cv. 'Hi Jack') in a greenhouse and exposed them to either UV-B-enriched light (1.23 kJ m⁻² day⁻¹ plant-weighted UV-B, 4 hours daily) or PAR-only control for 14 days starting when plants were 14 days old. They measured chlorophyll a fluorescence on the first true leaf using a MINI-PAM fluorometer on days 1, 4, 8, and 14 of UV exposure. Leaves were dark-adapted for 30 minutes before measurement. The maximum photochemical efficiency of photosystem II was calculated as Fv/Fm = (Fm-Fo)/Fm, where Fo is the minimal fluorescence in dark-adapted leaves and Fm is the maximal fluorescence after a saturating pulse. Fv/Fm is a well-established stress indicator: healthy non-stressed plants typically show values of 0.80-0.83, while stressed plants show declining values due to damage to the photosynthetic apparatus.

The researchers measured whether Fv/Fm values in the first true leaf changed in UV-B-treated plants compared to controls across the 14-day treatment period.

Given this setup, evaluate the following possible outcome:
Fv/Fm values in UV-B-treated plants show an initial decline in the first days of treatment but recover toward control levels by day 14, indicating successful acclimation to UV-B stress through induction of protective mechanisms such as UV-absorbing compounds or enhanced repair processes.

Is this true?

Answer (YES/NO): NO